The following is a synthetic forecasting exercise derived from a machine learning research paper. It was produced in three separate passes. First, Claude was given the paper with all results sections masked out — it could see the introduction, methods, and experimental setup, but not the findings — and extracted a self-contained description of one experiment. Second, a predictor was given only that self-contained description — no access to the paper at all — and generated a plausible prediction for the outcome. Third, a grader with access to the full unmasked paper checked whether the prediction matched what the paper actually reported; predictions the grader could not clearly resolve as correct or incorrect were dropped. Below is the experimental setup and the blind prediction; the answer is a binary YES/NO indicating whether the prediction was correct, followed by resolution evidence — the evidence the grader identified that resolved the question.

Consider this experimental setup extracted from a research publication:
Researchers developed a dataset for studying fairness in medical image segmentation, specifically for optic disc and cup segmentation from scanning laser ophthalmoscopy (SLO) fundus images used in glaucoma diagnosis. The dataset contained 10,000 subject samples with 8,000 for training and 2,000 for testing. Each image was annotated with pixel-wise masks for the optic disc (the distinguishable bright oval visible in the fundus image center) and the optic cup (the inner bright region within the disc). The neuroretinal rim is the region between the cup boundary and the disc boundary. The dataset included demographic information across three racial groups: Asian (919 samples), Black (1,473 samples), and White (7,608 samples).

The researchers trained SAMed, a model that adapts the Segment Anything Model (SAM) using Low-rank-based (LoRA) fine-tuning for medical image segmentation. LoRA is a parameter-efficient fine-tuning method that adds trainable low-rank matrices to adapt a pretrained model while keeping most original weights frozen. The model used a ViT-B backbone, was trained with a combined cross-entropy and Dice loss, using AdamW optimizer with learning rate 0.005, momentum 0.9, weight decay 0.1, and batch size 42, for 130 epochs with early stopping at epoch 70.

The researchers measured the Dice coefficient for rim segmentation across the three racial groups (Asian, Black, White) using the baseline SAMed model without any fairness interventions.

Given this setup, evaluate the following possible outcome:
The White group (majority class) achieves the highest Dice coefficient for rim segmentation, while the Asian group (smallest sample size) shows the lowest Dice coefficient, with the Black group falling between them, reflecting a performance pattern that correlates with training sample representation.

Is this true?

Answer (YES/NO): NO